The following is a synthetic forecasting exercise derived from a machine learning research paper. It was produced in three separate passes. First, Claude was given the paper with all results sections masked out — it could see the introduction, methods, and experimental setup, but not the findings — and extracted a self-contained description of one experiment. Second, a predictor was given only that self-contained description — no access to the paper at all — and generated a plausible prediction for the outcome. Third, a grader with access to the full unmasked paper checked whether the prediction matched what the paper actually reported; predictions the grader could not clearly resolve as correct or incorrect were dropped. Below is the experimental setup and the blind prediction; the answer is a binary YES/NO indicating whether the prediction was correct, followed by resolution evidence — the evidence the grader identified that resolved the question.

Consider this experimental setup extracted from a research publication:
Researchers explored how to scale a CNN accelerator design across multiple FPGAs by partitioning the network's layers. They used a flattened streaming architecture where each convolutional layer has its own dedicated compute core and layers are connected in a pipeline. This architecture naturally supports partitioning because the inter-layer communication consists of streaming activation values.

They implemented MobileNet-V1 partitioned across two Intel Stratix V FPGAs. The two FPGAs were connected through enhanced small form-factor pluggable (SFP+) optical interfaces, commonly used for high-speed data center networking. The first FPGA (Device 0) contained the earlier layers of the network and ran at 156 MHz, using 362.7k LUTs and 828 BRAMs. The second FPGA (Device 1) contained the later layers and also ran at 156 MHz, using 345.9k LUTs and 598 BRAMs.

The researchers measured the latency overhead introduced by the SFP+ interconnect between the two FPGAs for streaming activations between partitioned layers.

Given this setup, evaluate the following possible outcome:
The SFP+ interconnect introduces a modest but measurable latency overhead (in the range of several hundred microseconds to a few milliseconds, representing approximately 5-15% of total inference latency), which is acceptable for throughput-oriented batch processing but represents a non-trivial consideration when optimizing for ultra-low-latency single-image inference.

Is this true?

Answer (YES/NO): NO